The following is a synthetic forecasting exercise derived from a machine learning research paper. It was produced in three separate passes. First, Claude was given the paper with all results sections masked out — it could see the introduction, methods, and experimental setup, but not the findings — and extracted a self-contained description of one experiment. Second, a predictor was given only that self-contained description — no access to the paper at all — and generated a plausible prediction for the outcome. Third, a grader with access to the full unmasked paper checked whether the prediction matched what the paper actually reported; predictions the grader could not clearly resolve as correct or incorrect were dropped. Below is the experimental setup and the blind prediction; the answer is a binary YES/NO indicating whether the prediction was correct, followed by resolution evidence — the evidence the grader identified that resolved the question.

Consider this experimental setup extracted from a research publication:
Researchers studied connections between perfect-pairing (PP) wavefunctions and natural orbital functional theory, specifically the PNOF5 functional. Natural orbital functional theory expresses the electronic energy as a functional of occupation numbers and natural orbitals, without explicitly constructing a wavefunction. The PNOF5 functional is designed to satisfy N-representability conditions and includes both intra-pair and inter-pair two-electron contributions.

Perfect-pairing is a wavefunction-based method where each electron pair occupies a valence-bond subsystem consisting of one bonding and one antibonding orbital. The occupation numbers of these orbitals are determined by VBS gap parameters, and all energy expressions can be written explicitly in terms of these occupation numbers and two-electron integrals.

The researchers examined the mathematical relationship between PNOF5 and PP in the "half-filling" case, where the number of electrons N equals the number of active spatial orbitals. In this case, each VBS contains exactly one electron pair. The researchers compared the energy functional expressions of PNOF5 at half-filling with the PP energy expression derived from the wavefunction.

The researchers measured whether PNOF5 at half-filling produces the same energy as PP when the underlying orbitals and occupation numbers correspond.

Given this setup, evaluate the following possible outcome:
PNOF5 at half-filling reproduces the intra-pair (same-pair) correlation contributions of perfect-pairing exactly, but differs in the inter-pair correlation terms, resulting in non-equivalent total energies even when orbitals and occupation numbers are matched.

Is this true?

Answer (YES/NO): NO